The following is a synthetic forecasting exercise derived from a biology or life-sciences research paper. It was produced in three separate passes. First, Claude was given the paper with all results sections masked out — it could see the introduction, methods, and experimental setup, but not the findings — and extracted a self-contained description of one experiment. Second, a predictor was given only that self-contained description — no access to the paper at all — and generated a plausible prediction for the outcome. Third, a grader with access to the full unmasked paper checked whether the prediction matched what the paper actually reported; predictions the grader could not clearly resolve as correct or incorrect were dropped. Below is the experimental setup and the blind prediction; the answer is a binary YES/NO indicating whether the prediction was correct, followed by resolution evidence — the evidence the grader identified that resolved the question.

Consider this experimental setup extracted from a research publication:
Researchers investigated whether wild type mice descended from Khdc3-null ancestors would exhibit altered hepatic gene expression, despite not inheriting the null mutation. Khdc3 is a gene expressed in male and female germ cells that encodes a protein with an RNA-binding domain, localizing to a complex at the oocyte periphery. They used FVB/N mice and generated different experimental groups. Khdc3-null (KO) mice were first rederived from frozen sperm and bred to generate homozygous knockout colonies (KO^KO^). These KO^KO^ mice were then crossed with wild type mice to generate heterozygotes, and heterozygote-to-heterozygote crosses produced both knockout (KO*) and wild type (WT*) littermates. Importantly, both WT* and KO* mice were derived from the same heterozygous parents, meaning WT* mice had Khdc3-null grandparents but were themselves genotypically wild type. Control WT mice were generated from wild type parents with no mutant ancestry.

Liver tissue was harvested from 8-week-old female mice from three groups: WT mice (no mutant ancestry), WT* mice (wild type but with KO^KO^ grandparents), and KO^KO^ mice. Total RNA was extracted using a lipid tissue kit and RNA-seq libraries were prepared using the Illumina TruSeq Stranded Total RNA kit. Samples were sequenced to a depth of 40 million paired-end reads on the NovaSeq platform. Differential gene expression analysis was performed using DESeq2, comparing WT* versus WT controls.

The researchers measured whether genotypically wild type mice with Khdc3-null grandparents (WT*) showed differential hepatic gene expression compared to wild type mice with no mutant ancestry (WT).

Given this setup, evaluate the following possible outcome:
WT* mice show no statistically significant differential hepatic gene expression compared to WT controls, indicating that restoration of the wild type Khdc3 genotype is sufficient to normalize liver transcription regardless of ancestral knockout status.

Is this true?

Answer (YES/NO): NO